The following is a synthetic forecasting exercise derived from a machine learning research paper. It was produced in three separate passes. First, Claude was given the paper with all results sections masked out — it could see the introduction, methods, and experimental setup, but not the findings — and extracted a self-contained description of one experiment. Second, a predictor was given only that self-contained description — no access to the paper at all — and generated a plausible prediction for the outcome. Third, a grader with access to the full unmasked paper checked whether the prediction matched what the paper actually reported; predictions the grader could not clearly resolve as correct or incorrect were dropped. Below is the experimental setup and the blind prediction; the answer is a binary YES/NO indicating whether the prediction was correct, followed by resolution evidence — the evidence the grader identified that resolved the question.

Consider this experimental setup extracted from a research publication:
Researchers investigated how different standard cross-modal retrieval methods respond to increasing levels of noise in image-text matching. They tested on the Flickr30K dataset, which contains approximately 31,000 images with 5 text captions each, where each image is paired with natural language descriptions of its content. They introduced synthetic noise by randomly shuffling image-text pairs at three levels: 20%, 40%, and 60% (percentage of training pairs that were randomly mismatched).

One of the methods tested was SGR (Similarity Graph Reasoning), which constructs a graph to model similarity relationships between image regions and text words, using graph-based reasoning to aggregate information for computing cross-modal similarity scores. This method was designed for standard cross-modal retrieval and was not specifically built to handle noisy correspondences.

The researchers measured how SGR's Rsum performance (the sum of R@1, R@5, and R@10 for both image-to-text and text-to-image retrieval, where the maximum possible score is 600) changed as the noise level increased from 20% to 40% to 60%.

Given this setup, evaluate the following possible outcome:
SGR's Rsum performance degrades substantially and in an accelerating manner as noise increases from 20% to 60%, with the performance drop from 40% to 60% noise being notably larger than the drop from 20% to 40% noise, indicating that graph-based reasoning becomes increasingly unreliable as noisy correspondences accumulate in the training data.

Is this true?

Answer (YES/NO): NO